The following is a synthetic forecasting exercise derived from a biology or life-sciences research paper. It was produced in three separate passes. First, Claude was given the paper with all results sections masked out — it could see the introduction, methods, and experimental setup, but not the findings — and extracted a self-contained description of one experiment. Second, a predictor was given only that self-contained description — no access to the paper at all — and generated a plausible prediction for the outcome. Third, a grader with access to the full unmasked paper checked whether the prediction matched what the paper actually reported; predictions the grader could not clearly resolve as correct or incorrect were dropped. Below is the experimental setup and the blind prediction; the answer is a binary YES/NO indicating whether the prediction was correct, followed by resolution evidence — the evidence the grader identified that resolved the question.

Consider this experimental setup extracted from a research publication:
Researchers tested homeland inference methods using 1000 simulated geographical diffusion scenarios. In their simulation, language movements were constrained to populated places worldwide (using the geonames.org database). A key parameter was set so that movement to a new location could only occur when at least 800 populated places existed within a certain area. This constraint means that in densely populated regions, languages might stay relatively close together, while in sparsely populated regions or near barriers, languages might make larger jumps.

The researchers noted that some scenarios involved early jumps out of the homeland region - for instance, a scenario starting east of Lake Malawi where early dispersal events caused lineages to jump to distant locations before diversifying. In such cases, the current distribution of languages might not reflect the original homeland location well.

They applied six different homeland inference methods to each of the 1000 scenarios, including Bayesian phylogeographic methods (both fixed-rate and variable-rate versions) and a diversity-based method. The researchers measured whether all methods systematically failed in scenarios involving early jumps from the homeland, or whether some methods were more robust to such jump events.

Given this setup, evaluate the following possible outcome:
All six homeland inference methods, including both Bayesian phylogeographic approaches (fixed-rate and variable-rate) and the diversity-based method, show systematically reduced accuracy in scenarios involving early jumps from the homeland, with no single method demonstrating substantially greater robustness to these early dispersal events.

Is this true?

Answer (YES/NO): YES